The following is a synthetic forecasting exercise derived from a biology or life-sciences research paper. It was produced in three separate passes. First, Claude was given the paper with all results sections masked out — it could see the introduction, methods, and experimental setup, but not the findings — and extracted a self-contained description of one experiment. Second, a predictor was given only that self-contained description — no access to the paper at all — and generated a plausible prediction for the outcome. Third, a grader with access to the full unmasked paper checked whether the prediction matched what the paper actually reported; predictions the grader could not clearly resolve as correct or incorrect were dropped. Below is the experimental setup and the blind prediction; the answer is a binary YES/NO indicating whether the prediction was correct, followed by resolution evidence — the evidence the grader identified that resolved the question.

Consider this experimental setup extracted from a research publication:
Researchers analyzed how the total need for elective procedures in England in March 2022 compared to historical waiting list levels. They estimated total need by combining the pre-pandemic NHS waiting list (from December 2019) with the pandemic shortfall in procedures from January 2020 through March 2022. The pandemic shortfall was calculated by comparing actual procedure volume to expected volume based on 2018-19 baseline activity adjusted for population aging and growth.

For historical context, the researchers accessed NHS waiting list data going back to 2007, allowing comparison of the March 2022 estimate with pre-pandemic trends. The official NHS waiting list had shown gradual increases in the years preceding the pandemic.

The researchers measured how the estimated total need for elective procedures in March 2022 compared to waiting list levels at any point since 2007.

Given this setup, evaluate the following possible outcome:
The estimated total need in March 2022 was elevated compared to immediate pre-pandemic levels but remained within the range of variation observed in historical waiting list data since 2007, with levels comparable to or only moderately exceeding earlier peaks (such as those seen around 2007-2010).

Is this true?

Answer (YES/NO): NO